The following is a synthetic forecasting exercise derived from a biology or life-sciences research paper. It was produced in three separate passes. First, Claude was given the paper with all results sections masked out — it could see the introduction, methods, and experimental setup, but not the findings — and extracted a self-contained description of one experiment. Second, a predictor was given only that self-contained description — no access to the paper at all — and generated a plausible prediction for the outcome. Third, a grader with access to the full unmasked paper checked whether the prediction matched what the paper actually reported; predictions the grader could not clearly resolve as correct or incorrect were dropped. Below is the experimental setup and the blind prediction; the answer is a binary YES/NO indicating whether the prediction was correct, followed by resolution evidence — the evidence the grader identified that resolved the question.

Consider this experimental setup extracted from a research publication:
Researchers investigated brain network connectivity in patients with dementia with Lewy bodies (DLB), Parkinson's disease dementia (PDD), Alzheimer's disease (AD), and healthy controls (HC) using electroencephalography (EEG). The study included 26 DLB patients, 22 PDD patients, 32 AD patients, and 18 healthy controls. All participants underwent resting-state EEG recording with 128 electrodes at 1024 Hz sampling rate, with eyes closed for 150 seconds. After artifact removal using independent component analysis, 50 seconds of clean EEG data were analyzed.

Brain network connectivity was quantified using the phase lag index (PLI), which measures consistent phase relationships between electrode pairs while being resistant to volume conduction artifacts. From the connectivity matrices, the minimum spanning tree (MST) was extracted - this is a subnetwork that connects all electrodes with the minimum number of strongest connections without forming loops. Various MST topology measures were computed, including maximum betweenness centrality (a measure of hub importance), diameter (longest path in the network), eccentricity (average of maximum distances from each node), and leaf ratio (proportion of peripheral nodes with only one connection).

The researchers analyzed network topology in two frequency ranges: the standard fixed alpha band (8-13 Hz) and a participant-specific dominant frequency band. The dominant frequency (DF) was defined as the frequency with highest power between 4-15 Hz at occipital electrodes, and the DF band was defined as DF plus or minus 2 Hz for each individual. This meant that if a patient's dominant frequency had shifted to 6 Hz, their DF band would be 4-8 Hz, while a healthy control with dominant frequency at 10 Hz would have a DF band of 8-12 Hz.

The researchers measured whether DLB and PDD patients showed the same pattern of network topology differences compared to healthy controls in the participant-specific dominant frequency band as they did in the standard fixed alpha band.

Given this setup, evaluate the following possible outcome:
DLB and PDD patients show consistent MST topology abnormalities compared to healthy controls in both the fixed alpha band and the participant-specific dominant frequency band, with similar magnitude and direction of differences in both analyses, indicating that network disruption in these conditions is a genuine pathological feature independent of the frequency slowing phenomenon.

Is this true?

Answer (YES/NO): NO